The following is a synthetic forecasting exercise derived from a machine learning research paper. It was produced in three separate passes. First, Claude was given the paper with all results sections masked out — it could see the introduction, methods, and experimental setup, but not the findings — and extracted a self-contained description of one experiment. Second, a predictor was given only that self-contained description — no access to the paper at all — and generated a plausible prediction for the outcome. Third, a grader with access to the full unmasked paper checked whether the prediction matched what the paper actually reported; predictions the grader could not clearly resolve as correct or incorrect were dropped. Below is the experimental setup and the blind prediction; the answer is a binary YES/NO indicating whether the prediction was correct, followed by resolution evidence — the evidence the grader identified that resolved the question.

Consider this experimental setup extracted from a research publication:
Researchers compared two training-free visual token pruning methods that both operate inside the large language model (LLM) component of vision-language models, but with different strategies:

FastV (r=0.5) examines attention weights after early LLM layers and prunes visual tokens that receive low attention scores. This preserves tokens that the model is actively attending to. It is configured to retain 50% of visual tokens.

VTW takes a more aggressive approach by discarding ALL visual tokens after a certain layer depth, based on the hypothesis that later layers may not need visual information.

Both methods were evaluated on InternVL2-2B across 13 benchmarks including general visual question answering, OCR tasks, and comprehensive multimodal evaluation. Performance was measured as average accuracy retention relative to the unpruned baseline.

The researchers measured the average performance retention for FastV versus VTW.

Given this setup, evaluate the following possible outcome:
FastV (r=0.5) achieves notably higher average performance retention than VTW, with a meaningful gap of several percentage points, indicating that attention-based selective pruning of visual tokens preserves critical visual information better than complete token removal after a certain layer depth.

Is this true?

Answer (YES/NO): YES